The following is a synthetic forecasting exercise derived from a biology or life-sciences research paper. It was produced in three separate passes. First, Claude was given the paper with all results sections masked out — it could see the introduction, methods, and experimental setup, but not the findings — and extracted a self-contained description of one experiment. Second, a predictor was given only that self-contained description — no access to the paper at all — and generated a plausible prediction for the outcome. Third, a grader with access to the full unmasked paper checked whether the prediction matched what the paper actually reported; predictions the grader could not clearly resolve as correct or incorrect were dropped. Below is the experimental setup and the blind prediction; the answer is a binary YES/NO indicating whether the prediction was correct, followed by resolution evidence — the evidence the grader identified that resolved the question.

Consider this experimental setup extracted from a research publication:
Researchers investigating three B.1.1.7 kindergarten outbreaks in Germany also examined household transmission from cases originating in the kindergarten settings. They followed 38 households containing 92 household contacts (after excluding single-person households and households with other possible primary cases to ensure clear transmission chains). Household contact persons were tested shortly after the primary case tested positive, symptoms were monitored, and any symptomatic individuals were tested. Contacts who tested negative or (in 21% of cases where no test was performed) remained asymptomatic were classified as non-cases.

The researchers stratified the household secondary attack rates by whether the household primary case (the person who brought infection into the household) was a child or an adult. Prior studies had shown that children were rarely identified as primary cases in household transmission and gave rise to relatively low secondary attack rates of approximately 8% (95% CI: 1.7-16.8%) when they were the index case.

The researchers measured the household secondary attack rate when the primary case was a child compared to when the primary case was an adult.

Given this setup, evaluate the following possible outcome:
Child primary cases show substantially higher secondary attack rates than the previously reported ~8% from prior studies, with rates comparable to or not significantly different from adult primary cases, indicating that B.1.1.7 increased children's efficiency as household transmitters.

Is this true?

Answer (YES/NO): YES